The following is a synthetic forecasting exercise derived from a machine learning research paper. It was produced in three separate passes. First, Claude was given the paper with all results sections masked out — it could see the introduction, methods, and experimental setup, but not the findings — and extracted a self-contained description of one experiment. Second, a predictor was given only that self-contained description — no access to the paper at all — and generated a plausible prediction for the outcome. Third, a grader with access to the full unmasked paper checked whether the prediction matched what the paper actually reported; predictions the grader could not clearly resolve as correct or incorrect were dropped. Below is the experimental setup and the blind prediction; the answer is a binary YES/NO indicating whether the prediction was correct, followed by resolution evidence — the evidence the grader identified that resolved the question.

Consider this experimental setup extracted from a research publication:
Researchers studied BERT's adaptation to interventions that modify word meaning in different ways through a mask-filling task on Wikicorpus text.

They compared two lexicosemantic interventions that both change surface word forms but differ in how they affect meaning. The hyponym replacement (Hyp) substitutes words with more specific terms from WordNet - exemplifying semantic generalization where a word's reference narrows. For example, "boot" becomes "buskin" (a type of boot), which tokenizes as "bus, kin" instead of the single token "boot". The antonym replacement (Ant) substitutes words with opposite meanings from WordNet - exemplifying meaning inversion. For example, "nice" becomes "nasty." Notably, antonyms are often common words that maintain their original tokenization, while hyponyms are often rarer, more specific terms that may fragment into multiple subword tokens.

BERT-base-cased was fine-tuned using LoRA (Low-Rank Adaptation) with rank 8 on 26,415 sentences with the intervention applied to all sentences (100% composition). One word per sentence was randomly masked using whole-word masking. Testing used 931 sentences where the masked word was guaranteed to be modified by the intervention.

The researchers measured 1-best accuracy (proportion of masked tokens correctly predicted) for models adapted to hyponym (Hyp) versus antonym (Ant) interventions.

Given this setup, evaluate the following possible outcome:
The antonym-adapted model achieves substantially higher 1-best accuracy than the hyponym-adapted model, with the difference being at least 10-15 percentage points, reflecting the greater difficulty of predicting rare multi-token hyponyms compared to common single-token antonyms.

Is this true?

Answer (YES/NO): NO